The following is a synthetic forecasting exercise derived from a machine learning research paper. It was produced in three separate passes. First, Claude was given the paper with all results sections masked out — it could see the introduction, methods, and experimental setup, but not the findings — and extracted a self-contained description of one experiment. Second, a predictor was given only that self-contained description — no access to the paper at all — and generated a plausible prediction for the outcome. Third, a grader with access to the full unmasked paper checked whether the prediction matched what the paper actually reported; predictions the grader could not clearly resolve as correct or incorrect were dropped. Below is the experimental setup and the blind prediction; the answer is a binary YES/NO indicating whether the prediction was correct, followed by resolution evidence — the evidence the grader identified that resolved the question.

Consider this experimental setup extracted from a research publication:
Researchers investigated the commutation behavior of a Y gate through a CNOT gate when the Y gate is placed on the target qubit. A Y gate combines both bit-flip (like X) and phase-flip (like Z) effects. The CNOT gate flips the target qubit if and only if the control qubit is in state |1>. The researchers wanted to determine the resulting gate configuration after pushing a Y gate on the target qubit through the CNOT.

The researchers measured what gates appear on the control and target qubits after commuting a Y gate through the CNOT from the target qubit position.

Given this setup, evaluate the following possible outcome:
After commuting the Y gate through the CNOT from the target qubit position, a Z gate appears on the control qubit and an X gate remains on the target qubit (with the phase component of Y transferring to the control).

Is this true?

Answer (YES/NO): NO